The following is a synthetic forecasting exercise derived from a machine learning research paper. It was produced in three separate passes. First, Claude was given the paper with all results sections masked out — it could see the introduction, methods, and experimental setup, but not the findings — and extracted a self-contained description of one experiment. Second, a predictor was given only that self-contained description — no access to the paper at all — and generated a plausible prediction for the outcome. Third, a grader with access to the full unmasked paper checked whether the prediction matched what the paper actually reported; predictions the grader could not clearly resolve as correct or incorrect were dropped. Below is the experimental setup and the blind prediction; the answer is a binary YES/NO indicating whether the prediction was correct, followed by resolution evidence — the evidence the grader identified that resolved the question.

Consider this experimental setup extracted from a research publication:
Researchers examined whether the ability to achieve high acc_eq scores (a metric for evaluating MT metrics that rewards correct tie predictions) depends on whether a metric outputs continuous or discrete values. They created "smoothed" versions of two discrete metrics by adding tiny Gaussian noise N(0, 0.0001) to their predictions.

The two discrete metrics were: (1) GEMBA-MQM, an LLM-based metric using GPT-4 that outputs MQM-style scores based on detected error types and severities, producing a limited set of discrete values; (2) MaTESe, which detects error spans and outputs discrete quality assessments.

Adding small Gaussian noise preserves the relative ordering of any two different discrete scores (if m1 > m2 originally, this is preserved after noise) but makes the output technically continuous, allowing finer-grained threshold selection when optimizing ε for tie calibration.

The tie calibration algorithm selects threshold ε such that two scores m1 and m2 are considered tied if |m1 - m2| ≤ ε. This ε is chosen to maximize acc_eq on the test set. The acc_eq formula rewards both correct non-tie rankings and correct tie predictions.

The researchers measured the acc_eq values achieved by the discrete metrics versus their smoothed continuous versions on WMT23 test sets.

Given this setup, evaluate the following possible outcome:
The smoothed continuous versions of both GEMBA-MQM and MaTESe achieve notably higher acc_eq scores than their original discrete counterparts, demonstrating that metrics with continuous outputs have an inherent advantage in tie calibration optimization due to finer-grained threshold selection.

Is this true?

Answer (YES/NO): YES